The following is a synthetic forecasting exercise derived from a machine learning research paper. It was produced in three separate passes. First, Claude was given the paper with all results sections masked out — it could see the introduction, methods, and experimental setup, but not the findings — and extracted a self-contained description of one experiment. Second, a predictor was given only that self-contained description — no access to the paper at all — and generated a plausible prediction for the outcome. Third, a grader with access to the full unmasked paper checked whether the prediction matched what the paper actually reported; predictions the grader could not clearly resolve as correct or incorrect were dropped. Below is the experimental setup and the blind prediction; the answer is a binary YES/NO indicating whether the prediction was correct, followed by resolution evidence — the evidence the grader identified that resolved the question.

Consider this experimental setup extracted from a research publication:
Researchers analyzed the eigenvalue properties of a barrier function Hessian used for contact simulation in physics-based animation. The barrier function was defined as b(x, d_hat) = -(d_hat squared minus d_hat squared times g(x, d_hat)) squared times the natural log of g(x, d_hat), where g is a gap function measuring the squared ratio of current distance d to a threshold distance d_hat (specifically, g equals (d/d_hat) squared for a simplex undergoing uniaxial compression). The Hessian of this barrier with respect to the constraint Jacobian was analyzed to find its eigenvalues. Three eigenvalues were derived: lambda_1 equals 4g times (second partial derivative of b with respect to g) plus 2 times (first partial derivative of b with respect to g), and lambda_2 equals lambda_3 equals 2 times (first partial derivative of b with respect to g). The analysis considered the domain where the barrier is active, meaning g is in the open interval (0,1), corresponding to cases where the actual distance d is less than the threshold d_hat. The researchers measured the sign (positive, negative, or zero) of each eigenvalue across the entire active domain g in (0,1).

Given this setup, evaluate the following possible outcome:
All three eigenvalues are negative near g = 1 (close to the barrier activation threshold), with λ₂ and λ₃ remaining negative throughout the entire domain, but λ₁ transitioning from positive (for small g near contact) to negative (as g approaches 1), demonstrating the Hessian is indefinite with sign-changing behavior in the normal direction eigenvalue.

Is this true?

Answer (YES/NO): NO